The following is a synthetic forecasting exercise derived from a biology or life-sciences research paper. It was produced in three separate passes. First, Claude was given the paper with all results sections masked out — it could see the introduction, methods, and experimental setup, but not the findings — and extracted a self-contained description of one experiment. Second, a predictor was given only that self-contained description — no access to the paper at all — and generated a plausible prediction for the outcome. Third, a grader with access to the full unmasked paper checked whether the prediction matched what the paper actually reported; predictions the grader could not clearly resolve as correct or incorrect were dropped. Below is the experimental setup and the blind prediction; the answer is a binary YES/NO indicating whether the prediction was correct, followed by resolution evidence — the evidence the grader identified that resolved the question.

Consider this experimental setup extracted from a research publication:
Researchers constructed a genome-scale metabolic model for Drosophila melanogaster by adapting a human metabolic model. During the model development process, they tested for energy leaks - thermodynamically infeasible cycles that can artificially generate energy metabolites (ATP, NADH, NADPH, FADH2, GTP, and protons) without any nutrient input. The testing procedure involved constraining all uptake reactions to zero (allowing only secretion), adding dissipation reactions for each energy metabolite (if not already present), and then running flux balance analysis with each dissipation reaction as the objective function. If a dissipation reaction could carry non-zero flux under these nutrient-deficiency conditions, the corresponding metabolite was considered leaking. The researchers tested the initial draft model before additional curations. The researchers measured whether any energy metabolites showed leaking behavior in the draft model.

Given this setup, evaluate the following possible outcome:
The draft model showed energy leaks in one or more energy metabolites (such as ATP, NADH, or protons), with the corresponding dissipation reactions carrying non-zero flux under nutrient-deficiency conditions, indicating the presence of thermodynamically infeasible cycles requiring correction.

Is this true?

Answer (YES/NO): YES